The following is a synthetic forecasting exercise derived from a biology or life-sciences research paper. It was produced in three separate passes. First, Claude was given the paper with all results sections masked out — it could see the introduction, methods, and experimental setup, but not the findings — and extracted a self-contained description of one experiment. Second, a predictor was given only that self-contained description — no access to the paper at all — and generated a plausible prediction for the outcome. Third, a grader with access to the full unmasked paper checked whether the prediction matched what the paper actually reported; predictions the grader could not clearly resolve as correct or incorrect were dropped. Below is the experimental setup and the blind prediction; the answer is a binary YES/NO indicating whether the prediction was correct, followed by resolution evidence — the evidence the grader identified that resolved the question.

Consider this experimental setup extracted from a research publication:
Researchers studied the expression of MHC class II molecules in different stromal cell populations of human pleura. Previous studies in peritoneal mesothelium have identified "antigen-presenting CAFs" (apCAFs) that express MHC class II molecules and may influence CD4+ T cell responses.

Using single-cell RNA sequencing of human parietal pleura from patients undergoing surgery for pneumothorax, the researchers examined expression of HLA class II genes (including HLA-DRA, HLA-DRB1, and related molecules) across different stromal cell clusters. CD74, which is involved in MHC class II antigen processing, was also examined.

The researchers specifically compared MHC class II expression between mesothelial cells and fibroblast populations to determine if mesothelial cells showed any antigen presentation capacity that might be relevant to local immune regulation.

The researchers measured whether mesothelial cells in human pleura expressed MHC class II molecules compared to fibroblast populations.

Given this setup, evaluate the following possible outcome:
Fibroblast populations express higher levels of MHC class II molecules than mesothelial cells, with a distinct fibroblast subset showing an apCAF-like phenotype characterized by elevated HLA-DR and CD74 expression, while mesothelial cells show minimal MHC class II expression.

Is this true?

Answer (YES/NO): NO